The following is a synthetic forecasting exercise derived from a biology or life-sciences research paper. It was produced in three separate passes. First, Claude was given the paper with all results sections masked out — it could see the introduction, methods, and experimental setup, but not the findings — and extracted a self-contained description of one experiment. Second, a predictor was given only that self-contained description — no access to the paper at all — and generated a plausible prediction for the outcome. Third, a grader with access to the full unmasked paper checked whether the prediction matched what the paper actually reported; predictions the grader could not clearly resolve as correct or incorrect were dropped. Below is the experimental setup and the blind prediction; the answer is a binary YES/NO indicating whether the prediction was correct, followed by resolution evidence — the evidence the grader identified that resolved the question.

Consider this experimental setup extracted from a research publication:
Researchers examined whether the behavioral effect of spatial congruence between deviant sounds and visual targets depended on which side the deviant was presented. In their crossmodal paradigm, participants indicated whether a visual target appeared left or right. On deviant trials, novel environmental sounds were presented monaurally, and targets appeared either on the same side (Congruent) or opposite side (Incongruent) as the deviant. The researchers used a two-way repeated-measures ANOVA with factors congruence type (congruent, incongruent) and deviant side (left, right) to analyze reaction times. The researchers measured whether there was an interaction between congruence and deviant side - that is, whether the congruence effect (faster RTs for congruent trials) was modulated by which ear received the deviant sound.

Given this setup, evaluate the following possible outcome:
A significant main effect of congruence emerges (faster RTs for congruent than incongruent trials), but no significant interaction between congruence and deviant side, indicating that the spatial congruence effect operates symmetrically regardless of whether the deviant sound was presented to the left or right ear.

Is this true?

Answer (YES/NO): YES